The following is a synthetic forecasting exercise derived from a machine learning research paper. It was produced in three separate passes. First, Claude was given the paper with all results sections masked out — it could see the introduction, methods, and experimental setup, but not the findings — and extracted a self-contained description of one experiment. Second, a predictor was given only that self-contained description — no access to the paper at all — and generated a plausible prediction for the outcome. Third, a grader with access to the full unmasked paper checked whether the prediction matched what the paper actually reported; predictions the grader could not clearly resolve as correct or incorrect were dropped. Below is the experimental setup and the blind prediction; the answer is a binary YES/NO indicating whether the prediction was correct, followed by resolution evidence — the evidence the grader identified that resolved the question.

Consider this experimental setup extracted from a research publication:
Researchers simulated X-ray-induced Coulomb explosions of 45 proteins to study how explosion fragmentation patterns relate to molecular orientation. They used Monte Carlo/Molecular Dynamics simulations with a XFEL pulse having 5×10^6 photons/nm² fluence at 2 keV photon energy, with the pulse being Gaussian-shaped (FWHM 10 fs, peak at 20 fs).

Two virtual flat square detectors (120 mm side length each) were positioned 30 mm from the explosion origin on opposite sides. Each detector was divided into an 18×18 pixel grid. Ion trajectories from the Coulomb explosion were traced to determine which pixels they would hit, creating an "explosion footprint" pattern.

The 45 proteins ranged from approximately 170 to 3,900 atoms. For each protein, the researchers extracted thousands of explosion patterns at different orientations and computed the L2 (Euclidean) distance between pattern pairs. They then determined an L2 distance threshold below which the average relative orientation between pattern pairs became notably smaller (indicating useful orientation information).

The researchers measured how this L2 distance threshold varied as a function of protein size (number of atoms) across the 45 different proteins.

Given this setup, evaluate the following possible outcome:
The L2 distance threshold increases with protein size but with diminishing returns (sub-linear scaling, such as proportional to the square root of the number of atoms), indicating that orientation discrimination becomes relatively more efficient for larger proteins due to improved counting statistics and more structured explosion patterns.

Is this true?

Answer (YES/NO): NO